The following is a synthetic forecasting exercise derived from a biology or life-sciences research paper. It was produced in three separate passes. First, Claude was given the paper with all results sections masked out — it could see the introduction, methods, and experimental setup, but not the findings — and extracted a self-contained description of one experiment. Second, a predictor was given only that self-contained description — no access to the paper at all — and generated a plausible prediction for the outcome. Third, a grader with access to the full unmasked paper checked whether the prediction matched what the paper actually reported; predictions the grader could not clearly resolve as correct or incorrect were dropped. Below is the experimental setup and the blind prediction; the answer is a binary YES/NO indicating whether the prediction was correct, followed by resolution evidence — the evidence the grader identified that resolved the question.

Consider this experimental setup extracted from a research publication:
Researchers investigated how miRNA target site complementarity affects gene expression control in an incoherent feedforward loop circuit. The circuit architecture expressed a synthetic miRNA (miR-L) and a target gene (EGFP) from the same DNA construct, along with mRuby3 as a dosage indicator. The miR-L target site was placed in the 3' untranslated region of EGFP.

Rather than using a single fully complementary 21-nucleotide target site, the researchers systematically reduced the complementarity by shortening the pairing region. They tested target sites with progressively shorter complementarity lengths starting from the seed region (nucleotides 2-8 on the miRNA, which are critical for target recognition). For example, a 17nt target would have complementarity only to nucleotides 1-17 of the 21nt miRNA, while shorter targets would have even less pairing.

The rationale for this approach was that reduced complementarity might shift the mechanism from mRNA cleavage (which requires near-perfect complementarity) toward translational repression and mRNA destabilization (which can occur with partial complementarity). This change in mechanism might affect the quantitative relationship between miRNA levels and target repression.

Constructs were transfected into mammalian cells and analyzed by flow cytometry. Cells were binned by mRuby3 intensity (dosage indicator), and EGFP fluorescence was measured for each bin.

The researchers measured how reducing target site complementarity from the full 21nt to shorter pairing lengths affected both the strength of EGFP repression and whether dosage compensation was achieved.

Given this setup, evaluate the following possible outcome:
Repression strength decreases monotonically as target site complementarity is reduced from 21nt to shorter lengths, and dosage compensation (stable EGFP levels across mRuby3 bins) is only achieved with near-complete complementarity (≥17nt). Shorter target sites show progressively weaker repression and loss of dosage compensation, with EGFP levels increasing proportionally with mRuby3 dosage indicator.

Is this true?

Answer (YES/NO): NO